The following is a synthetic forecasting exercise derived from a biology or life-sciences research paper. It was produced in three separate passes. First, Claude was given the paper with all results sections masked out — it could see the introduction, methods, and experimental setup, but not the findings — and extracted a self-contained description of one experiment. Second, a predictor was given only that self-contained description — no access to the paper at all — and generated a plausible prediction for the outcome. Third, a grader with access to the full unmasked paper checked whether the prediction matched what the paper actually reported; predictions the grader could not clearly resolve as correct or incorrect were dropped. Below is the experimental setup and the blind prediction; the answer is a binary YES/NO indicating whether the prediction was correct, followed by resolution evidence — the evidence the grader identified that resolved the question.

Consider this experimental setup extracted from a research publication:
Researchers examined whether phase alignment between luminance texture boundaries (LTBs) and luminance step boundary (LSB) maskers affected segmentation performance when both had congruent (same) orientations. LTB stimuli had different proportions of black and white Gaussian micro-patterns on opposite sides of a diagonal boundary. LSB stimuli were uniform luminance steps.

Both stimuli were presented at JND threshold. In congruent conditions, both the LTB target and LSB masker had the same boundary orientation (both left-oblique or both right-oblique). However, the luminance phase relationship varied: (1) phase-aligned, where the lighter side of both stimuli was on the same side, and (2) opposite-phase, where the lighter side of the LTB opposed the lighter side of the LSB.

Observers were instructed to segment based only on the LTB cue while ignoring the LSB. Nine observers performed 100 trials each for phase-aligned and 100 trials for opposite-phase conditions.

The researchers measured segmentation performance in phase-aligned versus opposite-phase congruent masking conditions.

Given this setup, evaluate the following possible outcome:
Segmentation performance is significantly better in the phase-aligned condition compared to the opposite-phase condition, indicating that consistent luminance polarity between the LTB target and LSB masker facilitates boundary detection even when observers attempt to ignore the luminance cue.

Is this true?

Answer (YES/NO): YES